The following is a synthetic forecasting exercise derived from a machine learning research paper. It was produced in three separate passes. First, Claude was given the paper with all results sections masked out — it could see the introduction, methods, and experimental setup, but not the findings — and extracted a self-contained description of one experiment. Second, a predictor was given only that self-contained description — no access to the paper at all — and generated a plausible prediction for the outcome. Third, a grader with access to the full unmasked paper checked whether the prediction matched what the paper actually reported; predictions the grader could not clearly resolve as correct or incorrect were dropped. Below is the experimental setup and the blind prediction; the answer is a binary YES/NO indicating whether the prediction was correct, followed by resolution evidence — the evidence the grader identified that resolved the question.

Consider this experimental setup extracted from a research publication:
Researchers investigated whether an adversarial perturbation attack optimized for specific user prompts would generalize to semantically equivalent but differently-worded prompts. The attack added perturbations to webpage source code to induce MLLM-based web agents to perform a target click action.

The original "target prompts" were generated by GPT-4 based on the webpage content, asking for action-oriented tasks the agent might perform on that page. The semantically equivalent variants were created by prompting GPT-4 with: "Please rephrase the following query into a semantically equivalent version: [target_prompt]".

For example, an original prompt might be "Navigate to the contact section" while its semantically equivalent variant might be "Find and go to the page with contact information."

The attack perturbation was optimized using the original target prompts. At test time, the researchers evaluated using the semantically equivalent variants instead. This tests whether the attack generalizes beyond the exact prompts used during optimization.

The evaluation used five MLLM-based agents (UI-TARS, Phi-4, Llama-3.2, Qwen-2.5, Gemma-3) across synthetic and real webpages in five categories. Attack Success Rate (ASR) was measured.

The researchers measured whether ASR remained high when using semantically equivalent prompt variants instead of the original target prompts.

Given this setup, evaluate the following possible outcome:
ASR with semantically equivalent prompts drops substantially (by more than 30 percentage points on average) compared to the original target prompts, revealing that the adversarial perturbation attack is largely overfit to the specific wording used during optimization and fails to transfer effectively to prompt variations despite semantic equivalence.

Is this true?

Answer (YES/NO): NO